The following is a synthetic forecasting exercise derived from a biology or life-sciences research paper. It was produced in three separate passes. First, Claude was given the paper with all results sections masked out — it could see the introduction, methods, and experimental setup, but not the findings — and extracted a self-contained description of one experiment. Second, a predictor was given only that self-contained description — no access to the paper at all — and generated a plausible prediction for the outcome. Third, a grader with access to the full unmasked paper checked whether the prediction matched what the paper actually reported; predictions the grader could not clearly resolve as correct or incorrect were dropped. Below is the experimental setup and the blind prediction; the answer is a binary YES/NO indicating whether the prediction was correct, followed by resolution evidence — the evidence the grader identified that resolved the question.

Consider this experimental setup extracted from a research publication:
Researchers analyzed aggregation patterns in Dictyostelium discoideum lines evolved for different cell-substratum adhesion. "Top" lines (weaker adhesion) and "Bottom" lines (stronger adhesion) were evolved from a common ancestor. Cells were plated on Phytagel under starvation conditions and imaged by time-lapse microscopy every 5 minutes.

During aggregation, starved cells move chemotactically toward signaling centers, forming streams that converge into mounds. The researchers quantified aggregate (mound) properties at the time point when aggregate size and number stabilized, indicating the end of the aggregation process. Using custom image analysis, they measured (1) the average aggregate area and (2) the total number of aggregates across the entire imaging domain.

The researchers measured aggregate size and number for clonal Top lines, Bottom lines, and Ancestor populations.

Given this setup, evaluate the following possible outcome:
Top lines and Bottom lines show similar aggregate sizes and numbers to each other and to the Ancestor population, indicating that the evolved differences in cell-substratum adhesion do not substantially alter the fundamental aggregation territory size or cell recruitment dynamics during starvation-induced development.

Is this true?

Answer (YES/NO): NO